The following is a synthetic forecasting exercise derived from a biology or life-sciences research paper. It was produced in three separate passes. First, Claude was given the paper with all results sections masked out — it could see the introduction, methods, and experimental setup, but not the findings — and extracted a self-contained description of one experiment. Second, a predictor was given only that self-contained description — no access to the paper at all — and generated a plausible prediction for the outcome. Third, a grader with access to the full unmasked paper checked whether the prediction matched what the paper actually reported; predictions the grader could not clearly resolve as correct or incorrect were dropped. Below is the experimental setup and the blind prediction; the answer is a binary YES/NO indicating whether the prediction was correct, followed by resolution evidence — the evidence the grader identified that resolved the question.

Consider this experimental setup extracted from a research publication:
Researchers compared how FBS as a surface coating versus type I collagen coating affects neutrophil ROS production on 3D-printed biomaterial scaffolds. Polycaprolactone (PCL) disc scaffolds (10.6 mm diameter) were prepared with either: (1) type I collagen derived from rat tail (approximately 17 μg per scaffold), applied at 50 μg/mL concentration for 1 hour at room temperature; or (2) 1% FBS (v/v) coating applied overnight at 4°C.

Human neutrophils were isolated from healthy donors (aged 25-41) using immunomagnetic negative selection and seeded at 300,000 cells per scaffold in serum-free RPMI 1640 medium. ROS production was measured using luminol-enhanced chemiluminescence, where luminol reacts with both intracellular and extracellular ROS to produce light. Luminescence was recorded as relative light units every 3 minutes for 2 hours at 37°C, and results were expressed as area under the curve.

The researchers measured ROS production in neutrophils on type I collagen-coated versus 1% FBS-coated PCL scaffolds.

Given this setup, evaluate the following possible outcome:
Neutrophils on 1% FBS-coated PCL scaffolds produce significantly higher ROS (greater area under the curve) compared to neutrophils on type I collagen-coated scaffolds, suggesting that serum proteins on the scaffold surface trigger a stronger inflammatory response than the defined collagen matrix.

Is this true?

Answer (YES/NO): NO